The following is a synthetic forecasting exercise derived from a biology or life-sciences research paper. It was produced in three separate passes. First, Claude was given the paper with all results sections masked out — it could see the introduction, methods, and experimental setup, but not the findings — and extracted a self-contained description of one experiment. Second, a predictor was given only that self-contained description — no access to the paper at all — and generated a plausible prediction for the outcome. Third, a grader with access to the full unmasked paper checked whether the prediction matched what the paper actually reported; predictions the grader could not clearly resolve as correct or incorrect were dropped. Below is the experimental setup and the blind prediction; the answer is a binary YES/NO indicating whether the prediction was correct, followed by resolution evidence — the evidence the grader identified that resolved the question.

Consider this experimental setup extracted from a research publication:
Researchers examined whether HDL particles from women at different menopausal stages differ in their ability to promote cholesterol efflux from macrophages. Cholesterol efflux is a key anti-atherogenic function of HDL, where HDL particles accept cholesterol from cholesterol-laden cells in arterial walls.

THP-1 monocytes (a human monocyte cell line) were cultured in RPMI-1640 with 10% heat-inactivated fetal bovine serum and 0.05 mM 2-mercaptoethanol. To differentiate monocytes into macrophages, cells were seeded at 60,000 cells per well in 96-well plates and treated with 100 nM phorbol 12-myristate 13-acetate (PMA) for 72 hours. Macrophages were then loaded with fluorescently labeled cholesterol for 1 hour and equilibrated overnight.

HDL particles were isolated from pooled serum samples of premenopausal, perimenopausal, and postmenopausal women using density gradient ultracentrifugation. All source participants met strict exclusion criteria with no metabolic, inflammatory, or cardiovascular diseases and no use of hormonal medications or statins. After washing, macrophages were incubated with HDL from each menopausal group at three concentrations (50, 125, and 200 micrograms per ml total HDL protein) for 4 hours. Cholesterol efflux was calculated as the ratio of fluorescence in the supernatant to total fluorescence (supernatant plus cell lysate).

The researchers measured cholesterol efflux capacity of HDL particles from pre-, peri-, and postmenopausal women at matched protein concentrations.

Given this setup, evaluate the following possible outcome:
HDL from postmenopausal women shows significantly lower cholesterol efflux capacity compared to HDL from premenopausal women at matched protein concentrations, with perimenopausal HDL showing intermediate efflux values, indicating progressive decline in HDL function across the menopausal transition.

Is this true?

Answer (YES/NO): NO